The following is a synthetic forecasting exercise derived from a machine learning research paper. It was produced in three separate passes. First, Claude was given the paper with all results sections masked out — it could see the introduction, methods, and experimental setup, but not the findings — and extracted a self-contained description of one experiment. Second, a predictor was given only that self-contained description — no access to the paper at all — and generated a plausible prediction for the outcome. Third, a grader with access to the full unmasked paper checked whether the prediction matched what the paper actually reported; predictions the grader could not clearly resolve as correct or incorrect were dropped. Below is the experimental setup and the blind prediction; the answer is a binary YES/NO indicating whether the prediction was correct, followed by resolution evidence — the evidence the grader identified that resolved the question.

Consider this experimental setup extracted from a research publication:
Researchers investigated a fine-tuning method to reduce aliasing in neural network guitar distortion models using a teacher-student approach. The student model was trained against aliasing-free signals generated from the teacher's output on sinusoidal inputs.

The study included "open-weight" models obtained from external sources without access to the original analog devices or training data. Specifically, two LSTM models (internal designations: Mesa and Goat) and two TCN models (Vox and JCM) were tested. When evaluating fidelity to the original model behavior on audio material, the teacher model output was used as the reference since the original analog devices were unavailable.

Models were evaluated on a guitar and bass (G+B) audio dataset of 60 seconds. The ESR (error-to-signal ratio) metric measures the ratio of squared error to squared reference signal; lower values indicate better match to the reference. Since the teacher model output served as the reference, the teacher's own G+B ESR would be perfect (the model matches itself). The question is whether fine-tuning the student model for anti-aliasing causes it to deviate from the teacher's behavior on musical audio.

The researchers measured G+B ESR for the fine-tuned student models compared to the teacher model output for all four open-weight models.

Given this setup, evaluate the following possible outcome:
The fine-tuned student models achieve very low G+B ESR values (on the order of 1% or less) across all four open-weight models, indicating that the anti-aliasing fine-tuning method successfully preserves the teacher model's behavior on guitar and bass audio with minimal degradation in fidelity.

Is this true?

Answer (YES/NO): NO